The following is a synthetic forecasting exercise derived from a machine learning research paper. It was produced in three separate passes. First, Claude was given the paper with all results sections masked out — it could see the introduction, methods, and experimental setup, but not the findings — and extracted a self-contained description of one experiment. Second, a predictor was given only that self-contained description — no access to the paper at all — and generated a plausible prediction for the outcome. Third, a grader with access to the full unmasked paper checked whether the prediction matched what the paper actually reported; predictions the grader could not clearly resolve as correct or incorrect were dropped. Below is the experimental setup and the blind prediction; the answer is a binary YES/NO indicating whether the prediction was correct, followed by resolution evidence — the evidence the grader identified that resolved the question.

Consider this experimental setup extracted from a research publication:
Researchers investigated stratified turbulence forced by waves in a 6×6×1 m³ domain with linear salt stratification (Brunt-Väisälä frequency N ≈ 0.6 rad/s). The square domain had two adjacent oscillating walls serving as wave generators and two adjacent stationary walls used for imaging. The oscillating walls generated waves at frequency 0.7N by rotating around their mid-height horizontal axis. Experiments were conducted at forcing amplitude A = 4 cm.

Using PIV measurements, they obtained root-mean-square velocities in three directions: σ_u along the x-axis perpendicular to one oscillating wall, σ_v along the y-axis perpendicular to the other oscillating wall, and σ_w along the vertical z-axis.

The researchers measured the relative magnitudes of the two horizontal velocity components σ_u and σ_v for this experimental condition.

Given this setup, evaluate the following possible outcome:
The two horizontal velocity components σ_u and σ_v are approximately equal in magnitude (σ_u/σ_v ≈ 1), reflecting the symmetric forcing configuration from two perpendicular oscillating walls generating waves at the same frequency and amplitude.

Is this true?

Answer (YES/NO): NO